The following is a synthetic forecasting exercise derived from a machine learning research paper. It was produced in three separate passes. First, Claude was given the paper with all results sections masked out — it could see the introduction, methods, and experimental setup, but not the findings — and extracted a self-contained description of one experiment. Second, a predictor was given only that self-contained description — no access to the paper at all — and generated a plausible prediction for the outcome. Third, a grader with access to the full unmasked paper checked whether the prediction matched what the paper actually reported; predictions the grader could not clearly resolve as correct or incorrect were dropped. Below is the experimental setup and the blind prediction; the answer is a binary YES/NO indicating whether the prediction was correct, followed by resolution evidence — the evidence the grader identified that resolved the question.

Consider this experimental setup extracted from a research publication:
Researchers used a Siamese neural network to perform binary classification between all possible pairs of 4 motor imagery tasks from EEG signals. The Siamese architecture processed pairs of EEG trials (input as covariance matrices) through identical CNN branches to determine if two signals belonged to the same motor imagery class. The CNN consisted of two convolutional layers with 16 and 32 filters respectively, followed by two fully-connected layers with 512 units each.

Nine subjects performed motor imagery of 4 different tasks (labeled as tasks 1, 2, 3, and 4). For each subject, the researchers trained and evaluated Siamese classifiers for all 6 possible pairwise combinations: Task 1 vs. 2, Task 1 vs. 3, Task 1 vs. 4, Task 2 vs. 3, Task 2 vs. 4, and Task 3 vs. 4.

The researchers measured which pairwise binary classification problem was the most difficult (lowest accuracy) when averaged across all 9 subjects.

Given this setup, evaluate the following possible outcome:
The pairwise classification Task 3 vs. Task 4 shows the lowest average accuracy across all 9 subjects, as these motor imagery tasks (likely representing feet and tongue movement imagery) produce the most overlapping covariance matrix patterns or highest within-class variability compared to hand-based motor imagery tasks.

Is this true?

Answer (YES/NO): YES